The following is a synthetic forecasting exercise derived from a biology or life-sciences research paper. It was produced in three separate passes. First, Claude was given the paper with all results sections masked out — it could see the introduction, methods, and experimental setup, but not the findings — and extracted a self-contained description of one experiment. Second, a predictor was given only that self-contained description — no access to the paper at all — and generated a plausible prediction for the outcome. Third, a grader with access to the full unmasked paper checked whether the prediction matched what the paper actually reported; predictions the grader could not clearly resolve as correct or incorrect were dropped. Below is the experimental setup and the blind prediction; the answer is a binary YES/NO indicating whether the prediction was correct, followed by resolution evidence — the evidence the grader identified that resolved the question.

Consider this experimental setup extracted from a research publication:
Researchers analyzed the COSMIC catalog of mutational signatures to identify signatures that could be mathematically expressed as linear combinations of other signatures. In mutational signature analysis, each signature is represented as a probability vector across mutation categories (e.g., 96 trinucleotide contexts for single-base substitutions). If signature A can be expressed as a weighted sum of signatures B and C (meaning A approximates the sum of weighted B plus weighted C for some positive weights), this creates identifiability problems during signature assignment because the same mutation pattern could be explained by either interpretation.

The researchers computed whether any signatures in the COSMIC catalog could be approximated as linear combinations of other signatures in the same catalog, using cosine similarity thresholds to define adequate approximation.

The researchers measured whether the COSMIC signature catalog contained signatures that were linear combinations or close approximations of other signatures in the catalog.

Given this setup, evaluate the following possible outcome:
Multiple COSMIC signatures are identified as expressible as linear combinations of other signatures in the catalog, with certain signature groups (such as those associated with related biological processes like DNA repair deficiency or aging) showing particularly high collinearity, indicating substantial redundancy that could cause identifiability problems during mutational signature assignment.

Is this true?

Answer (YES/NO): YES